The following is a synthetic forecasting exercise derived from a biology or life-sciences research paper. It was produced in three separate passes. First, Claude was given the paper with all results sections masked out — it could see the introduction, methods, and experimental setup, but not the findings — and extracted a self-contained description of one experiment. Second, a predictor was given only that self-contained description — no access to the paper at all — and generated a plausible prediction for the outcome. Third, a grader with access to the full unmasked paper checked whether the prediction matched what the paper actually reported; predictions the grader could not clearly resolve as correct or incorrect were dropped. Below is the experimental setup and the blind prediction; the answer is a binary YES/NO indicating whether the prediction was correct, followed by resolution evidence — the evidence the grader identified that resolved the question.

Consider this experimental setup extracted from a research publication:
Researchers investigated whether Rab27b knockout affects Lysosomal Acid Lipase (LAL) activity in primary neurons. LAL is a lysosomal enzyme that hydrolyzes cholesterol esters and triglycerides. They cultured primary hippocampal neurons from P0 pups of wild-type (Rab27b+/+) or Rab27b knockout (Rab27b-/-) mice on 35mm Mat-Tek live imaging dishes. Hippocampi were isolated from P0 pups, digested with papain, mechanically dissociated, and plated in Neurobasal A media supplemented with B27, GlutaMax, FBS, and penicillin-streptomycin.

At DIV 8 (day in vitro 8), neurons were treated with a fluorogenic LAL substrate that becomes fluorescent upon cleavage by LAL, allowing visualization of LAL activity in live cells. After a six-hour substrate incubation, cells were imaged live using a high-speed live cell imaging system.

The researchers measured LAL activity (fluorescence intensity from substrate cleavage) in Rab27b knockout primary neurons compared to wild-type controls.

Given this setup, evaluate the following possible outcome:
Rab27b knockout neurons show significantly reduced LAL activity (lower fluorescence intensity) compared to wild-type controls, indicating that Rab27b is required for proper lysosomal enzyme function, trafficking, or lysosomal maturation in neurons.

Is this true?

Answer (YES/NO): YES